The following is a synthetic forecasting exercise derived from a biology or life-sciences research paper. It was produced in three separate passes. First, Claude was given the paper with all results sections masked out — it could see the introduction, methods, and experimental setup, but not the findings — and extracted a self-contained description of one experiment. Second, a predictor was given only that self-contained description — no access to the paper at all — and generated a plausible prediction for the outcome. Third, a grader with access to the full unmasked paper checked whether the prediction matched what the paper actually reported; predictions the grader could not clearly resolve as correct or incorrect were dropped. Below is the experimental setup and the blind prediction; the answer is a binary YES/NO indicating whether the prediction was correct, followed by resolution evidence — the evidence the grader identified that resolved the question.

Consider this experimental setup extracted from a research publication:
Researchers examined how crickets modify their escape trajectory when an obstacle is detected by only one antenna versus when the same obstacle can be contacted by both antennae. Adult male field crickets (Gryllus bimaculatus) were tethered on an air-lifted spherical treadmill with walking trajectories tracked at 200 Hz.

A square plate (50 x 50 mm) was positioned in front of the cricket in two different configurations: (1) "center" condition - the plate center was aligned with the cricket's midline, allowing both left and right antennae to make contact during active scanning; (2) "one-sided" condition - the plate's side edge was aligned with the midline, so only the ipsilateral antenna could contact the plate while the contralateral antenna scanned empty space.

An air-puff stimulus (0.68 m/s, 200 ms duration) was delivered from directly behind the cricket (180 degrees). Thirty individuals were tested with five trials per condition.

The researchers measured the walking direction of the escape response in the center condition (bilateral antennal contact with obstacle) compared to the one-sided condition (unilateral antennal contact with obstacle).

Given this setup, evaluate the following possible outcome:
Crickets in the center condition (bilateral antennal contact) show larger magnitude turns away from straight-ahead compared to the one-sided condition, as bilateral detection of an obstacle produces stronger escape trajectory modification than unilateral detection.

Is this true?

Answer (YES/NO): NO